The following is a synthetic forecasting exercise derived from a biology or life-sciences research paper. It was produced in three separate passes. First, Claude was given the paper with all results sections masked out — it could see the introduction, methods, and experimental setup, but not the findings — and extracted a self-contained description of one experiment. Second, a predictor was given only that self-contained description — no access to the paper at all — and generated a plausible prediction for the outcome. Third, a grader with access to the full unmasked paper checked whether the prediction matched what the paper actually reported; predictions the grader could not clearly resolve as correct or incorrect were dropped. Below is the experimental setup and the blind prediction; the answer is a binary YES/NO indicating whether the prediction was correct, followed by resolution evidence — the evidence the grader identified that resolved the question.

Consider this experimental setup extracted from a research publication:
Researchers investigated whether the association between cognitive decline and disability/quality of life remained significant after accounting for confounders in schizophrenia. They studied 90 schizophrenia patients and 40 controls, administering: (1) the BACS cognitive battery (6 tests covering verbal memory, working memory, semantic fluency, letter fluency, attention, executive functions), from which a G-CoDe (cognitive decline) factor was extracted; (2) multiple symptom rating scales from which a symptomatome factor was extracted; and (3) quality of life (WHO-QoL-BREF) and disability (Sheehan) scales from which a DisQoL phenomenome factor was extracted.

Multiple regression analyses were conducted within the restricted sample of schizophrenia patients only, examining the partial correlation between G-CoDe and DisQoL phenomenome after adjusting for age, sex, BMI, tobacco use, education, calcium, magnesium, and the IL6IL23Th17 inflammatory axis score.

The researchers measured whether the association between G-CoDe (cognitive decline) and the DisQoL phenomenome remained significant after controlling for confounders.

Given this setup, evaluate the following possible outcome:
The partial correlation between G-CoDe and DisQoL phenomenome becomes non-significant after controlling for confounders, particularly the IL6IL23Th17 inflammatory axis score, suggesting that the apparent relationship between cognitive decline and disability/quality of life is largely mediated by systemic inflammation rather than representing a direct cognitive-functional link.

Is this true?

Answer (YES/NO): NO